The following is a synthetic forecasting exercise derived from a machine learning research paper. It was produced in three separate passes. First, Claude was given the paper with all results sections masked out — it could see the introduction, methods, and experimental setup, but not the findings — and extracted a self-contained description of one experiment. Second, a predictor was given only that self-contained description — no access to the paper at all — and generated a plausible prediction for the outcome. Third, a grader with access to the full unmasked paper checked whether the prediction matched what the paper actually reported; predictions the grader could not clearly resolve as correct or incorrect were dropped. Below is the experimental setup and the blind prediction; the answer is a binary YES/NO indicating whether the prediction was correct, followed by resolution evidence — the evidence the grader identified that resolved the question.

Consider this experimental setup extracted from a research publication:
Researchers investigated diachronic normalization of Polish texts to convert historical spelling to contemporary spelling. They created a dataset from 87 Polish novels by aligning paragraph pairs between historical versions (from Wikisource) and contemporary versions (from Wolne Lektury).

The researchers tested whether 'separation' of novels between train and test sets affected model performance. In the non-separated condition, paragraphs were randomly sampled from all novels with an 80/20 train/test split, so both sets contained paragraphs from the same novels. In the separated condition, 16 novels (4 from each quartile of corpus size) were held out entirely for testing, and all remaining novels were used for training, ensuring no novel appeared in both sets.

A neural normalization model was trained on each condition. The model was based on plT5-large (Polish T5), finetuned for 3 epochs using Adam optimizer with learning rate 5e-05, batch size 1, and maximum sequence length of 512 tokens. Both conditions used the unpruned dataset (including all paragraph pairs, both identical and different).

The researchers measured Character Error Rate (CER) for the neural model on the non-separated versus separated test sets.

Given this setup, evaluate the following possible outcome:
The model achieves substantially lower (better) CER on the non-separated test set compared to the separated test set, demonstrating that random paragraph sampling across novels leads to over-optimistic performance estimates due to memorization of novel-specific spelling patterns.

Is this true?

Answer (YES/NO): YES